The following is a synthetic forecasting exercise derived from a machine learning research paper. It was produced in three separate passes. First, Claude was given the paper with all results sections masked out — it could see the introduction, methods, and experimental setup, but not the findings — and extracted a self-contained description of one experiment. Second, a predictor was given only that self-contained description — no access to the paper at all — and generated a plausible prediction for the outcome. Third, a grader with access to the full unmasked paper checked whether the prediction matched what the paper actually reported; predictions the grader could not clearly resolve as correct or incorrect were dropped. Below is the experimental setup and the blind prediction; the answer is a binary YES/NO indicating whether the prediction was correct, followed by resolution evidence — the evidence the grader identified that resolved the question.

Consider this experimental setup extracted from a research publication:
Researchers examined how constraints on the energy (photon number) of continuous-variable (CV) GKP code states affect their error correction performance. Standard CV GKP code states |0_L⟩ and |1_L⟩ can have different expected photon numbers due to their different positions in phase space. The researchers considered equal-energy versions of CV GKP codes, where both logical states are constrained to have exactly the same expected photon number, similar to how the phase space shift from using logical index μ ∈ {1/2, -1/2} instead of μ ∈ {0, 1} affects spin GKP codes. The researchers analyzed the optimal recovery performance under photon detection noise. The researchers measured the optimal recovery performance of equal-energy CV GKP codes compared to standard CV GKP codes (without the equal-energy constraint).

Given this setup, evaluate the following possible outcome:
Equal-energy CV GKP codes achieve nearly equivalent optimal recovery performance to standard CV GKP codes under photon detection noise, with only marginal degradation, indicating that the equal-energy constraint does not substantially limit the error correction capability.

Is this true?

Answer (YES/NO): YES